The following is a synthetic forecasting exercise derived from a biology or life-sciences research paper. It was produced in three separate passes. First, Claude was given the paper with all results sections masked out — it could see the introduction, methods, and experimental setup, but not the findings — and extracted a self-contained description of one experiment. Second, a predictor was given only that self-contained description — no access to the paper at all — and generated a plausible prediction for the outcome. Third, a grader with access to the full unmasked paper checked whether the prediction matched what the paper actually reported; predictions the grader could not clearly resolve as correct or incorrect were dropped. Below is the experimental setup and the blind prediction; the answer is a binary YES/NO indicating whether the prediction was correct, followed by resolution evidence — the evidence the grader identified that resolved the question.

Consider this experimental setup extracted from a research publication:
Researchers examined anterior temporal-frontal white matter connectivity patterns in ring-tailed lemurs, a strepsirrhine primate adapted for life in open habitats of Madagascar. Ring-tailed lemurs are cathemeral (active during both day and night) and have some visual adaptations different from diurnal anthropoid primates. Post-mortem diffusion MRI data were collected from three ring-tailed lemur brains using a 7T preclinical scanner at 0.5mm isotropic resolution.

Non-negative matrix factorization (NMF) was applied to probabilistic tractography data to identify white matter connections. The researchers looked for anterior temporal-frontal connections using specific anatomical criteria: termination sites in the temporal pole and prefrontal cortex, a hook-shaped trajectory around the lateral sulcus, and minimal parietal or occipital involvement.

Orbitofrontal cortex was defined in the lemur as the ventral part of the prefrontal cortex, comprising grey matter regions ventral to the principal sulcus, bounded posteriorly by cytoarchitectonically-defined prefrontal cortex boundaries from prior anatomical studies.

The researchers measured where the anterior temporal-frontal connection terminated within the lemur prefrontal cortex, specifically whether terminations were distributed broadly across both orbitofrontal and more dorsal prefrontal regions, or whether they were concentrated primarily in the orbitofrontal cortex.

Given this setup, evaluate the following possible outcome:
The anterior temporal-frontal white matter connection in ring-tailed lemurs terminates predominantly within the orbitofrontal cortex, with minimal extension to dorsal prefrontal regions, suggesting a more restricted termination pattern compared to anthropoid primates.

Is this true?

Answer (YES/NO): YES